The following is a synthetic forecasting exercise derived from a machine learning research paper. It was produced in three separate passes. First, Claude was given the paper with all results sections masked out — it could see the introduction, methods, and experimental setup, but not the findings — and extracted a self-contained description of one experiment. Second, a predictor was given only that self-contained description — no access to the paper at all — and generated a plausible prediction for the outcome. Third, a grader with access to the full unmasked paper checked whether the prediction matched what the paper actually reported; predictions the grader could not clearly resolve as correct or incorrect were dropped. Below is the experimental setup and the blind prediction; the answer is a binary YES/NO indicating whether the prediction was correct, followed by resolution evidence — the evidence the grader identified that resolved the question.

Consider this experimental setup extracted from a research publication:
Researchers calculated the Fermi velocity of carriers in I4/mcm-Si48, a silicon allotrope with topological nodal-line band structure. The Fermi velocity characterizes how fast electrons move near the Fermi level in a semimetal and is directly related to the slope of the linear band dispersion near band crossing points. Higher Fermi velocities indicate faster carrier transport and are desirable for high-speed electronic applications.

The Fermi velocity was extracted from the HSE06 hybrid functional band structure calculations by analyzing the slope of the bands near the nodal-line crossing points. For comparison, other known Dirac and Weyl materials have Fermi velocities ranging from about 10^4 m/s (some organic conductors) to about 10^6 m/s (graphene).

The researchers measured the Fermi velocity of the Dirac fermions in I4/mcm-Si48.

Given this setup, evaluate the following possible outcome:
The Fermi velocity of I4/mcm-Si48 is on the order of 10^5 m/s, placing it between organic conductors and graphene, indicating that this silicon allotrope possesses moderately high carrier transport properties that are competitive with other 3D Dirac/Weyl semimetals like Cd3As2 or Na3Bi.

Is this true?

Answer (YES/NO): YES